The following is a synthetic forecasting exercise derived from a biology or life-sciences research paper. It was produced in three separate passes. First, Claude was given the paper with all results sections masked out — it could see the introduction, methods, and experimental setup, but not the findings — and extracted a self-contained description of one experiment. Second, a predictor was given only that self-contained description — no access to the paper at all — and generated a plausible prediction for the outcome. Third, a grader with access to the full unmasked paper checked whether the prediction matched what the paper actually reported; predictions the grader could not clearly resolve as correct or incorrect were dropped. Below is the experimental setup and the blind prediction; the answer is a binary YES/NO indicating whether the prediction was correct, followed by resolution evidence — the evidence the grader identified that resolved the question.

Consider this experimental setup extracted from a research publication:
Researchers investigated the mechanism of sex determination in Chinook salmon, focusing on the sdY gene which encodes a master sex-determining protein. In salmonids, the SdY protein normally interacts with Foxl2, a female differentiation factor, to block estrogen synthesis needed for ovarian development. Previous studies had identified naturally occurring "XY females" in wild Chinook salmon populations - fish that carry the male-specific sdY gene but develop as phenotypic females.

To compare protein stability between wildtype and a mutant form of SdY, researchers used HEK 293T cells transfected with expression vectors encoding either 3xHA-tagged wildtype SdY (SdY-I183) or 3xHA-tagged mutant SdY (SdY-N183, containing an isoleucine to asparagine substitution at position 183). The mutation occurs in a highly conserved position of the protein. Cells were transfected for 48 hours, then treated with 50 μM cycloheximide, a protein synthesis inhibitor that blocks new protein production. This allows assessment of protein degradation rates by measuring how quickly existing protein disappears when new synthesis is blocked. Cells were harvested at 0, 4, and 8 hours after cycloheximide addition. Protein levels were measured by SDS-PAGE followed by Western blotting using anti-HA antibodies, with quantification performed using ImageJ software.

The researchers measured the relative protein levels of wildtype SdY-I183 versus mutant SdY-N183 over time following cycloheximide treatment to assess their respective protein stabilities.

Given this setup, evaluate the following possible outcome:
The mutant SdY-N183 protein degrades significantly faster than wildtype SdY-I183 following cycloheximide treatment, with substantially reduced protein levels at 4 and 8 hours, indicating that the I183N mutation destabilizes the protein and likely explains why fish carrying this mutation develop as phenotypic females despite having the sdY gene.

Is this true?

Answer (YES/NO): YES